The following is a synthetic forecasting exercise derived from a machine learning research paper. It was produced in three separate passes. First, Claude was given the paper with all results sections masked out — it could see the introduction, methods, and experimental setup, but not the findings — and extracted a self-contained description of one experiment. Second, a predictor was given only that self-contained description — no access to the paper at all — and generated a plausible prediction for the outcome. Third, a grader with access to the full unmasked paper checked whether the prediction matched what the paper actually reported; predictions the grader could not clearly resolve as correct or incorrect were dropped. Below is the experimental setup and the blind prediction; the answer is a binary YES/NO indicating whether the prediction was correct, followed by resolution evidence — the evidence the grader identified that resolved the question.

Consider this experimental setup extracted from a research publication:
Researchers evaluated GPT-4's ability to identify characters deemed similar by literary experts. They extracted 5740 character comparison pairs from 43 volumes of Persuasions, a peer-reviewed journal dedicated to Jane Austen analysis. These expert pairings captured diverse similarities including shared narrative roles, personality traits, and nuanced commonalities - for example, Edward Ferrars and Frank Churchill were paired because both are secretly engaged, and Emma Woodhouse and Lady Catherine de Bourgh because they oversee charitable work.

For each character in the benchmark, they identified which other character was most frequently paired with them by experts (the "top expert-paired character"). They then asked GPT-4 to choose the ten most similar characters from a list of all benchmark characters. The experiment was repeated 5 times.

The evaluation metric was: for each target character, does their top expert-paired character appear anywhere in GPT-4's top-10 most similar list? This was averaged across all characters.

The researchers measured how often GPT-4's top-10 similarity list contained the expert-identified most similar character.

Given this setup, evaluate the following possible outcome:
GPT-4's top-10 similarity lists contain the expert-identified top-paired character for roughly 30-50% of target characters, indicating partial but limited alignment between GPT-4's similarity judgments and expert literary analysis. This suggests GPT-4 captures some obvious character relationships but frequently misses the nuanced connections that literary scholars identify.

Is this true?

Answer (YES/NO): NO